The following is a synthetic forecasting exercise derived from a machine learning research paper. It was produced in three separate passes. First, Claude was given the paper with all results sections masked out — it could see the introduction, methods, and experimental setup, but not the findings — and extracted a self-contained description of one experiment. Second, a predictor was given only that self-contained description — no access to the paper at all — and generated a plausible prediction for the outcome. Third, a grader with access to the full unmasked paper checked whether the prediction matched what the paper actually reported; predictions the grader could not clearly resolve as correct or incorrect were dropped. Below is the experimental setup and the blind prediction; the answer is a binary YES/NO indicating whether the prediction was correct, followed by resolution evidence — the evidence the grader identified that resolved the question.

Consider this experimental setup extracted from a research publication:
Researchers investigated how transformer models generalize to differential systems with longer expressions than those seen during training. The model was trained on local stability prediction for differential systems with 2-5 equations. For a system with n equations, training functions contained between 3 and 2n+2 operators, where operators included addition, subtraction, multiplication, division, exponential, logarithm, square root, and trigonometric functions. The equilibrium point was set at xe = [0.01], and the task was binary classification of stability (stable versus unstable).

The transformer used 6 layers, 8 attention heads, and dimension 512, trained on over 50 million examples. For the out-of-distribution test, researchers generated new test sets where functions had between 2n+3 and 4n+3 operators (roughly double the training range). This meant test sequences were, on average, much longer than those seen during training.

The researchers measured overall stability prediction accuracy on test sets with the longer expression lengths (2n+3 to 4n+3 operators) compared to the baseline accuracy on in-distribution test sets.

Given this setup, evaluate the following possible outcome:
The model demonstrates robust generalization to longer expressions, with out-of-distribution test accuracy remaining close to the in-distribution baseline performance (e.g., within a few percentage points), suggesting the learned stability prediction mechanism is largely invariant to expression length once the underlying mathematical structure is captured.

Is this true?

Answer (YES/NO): NO